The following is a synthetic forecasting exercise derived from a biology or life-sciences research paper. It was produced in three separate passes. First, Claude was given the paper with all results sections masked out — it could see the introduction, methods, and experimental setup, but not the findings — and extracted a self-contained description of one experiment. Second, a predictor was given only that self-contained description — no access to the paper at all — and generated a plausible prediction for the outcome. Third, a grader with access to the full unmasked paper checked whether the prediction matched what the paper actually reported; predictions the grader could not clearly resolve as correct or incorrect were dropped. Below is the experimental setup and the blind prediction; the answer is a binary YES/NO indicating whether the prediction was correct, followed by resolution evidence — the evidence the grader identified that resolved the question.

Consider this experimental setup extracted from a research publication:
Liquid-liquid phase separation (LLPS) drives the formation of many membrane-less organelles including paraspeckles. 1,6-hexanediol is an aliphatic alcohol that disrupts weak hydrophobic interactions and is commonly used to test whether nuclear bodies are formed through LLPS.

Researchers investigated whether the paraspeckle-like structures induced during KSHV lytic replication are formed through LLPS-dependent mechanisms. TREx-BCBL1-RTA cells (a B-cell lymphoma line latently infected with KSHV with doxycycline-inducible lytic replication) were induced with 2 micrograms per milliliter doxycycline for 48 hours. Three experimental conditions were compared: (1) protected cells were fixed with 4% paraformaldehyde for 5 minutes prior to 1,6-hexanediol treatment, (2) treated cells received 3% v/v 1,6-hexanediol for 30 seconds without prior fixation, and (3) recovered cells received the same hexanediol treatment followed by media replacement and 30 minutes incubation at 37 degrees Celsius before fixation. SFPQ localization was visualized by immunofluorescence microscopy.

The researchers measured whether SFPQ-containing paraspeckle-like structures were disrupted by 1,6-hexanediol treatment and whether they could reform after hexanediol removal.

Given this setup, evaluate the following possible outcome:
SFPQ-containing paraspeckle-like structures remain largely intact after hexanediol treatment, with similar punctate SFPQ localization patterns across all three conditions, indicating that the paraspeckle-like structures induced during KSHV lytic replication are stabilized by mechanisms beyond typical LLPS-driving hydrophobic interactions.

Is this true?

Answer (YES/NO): NO